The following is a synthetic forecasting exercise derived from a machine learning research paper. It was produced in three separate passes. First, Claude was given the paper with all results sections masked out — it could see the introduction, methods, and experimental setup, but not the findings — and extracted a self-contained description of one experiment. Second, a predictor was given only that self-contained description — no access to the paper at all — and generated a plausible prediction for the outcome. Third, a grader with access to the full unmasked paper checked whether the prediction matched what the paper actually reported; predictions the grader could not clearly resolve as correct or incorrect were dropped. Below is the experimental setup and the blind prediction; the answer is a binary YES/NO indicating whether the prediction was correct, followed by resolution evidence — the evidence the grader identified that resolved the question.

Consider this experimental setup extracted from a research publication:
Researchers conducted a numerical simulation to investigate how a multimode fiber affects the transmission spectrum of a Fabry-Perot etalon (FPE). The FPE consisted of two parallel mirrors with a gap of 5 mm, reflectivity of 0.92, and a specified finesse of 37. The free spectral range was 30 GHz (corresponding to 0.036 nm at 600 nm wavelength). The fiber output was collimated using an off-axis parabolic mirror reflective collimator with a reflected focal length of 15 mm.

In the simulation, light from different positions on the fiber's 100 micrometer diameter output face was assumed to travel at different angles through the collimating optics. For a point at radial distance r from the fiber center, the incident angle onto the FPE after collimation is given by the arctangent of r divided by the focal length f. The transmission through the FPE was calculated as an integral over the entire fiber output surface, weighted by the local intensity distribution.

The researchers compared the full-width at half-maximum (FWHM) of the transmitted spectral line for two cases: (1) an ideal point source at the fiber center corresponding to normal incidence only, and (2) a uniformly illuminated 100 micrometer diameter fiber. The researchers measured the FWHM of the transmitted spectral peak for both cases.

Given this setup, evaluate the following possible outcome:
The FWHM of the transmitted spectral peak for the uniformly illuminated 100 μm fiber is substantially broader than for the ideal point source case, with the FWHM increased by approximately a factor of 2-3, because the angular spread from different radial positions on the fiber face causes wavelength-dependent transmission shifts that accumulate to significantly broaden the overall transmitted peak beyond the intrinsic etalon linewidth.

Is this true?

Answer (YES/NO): YES